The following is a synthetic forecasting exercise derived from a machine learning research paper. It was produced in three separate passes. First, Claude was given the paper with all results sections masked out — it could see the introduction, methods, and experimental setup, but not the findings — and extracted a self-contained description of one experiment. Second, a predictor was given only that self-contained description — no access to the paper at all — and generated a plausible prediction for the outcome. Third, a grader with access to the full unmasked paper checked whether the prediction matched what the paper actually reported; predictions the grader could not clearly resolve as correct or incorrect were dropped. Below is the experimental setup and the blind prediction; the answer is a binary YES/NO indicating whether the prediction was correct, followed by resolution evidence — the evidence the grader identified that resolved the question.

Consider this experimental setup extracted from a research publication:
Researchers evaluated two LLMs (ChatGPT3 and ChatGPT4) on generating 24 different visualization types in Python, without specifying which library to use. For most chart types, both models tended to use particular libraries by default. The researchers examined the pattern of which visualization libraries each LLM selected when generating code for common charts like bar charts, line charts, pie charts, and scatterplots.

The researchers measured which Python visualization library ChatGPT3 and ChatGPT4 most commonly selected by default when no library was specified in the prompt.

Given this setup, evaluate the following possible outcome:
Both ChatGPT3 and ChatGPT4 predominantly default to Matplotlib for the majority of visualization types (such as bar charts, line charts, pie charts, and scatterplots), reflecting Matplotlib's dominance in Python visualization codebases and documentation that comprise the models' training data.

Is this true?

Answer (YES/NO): YES